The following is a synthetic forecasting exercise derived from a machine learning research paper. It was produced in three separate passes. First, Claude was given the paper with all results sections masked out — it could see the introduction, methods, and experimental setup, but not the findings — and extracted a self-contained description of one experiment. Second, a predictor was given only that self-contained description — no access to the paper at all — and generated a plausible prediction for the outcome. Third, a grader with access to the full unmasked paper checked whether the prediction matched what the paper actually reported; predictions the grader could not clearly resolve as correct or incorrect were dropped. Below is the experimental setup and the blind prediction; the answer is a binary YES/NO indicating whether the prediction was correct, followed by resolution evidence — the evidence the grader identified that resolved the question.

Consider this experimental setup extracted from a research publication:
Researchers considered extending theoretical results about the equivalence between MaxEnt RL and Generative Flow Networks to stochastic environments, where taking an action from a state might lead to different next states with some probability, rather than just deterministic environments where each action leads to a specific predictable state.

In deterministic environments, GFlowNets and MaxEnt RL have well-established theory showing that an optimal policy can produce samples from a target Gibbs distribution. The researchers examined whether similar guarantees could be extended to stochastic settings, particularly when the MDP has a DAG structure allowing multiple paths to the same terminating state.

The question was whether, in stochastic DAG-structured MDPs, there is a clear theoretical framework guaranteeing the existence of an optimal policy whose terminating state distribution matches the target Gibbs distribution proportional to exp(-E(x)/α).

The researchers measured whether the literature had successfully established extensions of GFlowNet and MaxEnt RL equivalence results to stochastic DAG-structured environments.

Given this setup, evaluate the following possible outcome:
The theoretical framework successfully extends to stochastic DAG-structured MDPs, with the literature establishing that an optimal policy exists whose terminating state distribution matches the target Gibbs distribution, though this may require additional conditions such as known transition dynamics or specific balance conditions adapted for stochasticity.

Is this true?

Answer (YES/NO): NO